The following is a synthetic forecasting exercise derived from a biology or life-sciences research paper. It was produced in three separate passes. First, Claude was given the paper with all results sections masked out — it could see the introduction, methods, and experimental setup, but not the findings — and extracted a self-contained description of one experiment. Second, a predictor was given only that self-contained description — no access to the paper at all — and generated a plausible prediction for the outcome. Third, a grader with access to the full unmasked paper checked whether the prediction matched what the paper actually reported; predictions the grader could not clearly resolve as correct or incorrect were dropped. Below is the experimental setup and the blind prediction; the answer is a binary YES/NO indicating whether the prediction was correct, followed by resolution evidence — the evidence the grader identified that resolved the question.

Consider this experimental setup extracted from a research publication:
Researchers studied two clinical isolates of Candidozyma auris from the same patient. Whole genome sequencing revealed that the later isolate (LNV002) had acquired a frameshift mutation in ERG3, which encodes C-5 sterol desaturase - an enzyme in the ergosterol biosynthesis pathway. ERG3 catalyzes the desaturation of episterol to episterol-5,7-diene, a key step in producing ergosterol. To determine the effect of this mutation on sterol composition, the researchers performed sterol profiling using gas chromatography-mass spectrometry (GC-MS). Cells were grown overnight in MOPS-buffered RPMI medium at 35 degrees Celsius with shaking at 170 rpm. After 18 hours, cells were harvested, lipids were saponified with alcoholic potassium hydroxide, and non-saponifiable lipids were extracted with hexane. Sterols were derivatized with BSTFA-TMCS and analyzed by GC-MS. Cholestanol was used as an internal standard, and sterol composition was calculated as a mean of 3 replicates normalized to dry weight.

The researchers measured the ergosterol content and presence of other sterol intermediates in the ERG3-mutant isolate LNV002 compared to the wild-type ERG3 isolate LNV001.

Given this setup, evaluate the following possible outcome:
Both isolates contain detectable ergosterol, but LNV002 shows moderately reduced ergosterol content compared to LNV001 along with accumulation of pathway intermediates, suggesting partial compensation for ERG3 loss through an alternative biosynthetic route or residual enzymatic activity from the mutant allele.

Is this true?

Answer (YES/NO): NO